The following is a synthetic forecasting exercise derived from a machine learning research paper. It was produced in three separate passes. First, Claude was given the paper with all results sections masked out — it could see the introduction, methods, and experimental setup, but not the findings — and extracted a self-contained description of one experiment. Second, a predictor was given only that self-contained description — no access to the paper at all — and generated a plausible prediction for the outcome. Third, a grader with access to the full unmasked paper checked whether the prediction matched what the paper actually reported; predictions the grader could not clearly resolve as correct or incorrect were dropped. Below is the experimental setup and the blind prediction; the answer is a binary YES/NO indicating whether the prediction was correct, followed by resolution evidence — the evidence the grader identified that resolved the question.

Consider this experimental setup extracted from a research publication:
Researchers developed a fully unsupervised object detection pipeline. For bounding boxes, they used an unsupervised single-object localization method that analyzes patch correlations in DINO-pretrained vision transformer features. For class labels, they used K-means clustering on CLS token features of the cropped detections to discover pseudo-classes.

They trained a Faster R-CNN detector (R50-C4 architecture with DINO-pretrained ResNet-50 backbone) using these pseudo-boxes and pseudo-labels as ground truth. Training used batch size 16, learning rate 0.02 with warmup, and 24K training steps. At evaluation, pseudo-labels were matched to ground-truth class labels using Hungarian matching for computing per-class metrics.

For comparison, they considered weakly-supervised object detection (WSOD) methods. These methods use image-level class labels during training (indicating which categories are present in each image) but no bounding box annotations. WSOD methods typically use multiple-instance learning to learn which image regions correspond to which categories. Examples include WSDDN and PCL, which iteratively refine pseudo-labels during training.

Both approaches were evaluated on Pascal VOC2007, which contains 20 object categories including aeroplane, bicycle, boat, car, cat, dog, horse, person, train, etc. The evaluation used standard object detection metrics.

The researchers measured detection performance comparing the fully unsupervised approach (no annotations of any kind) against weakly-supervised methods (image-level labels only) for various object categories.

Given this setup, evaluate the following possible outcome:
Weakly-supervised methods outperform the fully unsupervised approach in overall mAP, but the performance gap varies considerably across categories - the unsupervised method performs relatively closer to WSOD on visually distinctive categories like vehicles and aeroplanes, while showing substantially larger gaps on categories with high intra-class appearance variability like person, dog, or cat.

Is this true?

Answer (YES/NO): NO